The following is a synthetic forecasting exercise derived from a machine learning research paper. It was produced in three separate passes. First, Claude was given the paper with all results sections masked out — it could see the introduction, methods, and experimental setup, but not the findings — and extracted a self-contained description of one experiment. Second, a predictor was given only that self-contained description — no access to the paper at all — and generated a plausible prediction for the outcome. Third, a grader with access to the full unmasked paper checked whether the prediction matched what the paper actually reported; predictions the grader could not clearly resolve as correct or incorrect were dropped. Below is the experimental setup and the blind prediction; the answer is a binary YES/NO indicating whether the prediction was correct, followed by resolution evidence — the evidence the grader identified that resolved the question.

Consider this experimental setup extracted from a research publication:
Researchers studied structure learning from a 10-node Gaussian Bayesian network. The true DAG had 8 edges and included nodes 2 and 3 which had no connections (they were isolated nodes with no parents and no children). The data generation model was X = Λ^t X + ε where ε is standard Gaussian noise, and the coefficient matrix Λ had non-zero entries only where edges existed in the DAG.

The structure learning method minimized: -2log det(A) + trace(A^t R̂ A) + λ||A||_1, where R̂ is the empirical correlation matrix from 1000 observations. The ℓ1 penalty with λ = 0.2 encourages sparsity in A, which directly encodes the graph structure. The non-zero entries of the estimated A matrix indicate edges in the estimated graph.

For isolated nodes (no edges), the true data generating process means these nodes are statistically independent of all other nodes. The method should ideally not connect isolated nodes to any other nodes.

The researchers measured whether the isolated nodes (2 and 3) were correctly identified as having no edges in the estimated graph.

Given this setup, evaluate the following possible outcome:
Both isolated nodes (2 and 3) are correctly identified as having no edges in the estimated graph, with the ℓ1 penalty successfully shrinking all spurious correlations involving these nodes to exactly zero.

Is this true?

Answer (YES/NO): YES